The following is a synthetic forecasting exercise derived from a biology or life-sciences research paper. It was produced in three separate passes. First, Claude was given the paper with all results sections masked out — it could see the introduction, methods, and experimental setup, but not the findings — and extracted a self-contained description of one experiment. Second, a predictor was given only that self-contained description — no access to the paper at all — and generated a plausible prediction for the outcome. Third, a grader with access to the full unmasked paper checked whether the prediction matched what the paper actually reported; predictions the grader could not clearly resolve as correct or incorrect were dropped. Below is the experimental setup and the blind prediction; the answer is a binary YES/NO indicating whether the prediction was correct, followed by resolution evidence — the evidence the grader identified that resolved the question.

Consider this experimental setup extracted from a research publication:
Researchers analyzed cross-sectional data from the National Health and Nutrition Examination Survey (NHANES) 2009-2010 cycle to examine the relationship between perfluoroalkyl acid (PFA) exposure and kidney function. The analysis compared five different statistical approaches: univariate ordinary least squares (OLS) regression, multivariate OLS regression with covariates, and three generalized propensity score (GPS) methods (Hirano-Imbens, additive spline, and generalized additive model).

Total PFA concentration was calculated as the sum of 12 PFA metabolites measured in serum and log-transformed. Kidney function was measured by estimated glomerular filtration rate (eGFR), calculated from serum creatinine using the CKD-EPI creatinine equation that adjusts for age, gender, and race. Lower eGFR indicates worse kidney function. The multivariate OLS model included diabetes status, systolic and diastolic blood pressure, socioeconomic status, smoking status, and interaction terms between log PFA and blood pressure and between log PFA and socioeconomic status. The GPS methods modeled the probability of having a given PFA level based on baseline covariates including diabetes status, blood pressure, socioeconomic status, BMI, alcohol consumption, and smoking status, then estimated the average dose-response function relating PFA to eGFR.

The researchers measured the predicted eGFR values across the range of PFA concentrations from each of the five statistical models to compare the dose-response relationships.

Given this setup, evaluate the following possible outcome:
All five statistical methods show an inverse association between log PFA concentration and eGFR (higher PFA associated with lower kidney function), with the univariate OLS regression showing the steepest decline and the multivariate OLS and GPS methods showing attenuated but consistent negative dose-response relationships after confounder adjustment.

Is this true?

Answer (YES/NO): NO